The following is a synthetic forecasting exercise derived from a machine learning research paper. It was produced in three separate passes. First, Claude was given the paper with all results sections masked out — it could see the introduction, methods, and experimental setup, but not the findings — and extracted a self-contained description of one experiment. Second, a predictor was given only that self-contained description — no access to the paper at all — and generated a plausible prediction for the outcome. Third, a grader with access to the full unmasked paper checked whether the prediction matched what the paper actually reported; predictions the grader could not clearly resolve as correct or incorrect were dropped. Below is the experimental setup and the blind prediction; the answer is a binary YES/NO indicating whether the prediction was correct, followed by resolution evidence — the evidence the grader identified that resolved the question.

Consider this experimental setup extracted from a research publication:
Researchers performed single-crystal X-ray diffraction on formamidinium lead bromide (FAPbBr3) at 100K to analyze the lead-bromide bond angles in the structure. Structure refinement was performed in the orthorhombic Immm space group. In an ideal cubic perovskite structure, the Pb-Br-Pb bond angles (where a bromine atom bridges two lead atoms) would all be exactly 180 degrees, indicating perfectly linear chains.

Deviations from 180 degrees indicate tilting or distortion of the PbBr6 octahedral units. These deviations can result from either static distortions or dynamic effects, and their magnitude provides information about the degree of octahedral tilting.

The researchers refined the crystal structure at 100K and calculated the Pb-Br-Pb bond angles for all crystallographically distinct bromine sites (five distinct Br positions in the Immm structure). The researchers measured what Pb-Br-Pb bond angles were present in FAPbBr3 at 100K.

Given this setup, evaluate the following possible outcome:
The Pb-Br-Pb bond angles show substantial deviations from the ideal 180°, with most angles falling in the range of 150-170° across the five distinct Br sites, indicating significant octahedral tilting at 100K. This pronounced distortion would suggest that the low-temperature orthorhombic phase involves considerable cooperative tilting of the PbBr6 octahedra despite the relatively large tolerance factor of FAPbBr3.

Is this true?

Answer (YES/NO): NO